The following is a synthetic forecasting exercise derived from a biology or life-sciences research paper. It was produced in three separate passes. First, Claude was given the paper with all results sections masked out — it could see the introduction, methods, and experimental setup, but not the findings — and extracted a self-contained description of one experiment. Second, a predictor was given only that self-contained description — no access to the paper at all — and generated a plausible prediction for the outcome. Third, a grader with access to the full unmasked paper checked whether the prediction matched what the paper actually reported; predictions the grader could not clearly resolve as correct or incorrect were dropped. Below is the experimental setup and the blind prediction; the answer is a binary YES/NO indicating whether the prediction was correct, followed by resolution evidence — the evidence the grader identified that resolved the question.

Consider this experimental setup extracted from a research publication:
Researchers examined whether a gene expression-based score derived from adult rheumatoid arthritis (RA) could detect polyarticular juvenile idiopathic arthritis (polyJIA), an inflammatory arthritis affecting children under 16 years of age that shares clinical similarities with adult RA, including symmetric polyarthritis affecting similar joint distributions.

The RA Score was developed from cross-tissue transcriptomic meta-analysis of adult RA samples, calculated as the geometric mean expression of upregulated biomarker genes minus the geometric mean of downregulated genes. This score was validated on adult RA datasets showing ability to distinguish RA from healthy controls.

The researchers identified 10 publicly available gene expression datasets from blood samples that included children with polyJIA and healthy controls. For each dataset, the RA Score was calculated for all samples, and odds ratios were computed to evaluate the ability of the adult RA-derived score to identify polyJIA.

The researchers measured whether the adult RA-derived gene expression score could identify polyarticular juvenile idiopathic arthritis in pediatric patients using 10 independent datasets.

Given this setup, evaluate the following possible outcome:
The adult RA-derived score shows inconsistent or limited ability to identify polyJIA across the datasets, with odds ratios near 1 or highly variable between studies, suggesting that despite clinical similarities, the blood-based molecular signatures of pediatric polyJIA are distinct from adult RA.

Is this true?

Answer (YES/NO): NO